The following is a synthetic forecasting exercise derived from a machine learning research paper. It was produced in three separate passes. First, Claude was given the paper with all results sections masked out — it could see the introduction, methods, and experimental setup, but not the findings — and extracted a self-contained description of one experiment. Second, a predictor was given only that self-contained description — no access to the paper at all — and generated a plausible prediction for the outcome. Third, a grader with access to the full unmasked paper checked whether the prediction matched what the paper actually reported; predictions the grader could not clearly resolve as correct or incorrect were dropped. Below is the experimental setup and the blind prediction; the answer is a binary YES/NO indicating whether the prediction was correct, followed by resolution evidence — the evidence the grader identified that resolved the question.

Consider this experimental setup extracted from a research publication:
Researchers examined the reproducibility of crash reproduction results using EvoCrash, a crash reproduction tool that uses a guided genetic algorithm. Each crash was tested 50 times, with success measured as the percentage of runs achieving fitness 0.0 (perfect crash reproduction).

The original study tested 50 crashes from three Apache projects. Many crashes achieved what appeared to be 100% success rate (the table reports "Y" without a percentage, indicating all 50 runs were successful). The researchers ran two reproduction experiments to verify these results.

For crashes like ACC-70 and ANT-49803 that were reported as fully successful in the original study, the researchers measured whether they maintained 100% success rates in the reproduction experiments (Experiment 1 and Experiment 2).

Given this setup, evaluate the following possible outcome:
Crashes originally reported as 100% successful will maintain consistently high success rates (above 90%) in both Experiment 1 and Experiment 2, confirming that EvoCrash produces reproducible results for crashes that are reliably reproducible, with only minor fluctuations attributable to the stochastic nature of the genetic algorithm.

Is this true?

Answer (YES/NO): YES